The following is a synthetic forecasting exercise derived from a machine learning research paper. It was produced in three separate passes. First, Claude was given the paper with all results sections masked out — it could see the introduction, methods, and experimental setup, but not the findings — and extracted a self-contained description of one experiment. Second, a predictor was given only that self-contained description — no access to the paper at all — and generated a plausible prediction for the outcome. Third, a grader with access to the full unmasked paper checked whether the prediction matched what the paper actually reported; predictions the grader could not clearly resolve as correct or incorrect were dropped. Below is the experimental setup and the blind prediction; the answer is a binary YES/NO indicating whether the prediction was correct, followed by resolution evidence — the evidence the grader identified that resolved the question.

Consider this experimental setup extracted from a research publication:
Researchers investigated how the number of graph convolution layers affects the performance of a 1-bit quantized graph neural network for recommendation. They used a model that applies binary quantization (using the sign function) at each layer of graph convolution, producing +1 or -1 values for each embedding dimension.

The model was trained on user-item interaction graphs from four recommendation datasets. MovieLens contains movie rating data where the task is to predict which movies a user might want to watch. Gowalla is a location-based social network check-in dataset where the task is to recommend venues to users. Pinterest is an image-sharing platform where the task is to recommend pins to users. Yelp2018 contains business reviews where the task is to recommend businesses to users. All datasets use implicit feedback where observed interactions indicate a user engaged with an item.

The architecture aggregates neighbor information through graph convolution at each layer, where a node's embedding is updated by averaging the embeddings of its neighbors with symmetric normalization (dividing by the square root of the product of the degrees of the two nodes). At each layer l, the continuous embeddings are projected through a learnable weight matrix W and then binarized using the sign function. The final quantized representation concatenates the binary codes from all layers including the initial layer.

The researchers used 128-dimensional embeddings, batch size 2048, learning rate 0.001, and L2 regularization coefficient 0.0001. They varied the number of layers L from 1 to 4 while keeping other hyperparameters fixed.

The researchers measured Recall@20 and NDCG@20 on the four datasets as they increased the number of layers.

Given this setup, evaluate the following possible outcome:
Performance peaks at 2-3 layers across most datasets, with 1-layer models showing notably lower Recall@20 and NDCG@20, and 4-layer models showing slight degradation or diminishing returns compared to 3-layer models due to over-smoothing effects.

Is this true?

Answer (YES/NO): NO